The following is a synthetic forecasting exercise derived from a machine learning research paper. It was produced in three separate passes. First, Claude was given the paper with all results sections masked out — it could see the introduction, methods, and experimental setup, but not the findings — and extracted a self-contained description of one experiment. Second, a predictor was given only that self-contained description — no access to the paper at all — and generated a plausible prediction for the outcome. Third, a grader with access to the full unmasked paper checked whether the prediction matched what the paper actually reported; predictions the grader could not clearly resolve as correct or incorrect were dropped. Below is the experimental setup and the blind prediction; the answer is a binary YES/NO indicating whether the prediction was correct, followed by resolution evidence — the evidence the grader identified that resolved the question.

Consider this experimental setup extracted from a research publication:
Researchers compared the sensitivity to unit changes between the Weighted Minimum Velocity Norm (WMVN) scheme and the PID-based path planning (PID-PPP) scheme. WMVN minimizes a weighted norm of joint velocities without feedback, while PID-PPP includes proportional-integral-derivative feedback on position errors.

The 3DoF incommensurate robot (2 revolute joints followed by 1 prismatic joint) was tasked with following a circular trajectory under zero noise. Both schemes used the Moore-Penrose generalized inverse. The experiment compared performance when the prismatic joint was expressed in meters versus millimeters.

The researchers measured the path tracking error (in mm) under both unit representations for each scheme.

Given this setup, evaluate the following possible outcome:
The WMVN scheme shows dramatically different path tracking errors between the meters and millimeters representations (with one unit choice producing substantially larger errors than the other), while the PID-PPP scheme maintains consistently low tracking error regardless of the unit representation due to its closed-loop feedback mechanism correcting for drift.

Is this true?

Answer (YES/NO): NO